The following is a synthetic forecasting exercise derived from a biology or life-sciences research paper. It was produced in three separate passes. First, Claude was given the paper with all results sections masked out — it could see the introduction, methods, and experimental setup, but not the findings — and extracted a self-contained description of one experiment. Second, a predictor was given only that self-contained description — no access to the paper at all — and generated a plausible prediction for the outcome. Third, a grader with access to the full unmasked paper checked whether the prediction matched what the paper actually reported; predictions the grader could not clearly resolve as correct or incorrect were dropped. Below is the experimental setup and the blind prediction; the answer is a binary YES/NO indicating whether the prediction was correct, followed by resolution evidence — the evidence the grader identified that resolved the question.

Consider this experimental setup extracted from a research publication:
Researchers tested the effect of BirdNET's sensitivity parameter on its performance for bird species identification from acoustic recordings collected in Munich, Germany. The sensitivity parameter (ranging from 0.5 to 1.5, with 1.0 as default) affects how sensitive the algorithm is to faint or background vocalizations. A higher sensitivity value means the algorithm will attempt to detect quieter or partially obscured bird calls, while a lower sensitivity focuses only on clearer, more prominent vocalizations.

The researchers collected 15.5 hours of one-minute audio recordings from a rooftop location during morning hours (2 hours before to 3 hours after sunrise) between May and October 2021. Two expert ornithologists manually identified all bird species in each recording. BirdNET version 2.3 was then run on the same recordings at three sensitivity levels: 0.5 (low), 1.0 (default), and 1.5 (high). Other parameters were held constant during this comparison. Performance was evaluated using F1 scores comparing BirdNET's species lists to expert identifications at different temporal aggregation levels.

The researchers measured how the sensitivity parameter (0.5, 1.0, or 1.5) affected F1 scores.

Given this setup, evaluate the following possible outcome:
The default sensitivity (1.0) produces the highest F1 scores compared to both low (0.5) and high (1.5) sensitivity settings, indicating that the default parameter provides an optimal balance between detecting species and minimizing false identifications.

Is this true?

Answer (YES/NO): NO